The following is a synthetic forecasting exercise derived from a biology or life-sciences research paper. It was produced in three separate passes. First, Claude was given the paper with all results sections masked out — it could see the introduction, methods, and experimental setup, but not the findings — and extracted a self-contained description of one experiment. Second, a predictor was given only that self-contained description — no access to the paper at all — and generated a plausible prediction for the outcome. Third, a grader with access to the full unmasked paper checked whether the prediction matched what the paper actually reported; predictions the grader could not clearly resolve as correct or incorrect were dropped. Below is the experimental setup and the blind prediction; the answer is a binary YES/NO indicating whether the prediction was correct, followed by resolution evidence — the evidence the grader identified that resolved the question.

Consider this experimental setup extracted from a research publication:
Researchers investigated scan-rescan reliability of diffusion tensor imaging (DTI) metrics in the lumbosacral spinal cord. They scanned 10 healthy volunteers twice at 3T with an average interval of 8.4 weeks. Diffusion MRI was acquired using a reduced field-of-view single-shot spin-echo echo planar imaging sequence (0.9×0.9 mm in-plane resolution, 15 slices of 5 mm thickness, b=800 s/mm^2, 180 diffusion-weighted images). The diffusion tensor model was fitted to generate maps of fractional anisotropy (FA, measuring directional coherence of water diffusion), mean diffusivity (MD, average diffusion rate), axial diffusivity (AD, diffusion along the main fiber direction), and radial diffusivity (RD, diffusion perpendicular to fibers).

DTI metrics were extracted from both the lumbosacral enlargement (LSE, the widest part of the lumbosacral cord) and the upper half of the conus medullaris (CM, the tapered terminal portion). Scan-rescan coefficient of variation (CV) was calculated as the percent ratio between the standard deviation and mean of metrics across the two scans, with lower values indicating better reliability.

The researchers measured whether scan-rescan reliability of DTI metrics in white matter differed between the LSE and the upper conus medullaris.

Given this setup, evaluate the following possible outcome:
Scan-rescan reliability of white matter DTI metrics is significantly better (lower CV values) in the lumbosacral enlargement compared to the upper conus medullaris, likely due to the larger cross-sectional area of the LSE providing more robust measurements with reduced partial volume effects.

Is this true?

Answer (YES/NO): YES